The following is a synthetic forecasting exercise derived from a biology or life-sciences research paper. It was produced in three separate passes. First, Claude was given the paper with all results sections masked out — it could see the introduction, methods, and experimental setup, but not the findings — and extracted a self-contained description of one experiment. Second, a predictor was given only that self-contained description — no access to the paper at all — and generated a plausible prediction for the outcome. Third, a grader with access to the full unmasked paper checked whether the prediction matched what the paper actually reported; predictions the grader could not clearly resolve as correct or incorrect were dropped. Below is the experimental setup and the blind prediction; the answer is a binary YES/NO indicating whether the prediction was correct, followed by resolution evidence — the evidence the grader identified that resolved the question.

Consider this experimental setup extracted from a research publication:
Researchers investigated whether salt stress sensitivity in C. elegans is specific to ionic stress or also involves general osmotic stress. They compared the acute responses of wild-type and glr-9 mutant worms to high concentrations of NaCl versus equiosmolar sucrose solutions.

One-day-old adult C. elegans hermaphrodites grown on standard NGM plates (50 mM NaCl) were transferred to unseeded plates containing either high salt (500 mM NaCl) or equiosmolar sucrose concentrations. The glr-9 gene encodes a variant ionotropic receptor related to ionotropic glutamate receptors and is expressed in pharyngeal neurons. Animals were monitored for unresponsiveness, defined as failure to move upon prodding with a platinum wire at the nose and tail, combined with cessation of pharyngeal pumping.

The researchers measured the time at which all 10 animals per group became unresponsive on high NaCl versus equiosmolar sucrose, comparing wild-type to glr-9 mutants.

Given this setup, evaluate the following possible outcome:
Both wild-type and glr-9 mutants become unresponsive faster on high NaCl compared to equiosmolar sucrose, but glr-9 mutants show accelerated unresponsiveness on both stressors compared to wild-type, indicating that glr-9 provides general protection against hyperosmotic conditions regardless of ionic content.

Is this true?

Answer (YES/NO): NO